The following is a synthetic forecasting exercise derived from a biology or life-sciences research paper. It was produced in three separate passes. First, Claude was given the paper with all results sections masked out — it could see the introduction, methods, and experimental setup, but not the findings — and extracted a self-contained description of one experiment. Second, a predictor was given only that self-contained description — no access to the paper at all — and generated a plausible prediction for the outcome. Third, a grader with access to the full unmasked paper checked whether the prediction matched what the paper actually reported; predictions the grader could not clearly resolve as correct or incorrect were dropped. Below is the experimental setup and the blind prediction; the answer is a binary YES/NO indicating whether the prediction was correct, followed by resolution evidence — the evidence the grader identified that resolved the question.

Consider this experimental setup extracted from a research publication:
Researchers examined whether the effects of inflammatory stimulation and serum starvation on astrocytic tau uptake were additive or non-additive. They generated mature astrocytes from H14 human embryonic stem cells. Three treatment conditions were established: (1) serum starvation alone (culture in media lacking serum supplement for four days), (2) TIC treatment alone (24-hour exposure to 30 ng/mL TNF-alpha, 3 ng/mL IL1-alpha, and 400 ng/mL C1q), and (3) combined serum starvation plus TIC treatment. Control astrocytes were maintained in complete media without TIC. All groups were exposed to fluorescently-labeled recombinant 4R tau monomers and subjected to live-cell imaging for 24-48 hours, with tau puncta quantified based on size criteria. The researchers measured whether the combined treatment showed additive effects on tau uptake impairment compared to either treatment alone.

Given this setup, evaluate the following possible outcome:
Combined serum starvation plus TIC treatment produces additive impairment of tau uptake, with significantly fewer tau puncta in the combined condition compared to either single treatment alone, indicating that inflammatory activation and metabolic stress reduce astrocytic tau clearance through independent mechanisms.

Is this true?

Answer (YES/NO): NO